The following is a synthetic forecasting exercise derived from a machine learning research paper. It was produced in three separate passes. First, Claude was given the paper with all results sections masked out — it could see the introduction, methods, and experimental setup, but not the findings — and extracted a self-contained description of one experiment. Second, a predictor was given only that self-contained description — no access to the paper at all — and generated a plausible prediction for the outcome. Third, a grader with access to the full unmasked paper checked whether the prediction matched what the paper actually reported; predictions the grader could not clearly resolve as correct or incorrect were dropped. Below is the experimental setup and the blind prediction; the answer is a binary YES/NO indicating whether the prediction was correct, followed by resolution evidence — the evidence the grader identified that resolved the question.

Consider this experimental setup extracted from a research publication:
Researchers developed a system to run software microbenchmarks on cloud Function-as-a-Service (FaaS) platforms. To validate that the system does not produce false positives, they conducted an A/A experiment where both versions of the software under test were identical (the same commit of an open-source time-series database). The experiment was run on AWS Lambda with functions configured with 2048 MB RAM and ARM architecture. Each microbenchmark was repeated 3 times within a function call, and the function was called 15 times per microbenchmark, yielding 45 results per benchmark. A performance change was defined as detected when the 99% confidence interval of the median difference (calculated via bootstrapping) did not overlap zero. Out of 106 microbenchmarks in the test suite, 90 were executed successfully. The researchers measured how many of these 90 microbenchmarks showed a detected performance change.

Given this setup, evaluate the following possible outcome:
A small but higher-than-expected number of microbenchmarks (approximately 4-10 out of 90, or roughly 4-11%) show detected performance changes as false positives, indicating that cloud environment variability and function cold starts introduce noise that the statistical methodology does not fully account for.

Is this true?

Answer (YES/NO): NO